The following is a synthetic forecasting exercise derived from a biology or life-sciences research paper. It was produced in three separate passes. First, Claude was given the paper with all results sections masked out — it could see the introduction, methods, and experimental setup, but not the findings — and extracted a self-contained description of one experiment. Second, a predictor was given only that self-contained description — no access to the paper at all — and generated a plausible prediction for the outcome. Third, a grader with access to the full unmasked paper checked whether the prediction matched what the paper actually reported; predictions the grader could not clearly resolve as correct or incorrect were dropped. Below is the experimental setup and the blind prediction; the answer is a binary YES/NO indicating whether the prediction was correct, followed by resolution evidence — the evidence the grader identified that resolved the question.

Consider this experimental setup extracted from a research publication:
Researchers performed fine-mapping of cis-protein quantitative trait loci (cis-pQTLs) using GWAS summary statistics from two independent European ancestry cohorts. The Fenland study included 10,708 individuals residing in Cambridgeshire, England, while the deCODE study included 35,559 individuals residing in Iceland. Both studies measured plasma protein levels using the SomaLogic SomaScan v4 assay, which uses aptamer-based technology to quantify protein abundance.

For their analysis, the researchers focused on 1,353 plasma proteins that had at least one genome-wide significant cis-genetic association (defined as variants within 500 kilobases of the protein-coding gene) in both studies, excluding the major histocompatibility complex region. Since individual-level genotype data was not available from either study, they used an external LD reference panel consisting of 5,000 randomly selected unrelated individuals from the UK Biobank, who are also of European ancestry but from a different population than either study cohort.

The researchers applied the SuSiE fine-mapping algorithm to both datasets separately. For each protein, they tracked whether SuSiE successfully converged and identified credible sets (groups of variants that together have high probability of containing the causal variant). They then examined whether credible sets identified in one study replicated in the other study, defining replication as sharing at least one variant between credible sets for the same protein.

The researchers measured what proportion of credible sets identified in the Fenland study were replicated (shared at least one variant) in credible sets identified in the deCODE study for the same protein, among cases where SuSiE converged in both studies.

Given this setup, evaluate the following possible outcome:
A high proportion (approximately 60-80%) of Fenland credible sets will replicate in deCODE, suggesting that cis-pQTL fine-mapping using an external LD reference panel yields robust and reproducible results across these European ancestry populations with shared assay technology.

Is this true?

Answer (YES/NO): NO